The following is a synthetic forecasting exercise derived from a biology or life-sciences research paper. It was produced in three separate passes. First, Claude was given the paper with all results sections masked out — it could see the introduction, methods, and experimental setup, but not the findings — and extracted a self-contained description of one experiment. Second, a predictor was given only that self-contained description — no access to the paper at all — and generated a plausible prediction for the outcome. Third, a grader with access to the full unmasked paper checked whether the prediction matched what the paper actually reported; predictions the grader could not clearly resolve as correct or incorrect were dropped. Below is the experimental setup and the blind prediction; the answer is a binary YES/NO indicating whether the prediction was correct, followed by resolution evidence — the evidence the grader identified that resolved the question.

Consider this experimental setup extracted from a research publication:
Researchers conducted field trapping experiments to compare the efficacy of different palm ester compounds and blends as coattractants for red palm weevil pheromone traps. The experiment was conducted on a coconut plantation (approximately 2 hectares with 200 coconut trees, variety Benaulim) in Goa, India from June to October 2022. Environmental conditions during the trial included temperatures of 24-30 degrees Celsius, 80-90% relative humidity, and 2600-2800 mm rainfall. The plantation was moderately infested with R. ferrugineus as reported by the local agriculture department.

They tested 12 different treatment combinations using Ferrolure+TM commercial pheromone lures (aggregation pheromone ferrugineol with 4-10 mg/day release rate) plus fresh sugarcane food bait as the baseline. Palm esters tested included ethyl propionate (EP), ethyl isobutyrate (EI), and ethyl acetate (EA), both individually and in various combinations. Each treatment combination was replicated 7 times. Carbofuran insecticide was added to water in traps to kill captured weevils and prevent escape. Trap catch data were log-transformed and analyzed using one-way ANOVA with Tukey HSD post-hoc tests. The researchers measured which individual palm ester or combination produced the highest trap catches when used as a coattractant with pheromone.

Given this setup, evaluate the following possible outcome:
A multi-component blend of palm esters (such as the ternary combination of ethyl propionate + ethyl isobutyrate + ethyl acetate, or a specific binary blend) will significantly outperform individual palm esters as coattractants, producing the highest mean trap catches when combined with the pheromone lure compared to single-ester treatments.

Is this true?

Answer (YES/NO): YES